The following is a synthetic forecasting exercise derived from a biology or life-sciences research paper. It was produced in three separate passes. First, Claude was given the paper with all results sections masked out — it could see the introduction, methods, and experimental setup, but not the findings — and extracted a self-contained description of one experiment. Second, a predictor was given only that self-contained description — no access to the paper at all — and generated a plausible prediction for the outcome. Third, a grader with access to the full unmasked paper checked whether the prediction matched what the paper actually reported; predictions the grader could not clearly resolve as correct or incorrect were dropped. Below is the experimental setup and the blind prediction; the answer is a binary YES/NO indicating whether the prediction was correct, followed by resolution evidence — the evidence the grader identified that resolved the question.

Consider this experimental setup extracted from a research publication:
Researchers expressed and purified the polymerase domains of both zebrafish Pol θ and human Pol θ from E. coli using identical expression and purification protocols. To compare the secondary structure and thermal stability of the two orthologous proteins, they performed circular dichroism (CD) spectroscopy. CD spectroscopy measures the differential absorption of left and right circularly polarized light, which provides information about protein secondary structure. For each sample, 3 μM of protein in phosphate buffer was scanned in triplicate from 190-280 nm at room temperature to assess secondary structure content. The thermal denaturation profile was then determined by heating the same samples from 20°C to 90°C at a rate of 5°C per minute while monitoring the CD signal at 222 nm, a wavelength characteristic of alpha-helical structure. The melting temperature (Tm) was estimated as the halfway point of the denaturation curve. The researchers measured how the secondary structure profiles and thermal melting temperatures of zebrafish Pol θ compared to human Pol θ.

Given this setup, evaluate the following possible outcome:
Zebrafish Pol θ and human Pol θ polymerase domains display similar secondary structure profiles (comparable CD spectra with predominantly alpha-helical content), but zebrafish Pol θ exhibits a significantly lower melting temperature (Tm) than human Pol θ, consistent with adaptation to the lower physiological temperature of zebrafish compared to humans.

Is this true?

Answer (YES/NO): NO